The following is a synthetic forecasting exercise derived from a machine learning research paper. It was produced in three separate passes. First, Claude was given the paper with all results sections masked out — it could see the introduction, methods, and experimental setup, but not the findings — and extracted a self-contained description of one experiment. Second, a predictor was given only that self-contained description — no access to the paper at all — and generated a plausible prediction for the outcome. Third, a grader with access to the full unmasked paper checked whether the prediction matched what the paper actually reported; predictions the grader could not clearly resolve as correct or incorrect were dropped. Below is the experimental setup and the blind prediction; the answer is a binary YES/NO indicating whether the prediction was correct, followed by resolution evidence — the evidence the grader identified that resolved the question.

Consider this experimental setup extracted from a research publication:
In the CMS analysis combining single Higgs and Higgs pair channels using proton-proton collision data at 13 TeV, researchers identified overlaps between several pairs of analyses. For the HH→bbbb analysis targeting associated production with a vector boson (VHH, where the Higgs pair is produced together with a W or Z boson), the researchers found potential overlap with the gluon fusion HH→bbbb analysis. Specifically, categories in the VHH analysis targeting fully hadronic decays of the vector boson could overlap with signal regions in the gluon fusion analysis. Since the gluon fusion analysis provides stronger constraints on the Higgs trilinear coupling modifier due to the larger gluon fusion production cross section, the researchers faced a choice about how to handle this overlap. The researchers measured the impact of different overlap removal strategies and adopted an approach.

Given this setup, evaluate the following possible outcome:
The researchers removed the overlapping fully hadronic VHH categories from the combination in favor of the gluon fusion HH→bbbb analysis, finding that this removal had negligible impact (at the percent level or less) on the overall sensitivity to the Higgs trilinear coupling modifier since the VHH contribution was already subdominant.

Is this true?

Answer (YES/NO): NO